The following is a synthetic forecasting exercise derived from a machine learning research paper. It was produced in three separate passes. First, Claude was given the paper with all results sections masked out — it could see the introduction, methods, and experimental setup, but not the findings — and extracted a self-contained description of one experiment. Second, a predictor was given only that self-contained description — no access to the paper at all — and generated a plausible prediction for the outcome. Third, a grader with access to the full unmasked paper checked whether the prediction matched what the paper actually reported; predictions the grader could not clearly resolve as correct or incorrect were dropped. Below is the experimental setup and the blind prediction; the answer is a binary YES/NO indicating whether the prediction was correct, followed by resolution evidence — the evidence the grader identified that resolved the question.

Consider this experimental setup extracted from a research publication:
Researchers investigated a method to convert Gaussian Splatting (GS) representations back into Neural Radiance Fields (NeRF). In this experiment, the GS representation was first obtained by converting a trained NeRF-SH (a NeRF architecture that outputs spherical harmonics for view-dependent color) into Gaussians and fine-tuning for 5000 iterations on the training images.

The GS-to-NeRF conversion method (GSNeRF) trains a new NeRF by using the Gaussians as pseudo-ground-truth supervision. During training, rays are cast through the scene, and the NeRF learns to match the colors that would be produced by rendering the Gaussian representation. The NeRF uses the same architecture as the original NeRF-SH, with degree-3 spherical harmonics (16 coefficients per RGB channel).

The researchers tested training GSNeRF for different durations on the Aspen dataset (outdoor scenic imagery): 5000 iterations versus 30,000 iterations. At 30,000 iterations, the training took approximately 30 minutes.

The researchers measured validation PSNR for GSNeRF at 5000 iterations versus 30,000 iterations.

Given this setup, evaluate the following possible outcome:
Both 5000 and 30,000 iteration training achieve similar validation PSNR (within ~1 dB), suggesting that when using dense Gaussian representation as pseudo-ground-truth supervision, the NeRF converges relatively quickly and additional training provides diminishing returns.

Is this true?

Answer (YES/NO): YES